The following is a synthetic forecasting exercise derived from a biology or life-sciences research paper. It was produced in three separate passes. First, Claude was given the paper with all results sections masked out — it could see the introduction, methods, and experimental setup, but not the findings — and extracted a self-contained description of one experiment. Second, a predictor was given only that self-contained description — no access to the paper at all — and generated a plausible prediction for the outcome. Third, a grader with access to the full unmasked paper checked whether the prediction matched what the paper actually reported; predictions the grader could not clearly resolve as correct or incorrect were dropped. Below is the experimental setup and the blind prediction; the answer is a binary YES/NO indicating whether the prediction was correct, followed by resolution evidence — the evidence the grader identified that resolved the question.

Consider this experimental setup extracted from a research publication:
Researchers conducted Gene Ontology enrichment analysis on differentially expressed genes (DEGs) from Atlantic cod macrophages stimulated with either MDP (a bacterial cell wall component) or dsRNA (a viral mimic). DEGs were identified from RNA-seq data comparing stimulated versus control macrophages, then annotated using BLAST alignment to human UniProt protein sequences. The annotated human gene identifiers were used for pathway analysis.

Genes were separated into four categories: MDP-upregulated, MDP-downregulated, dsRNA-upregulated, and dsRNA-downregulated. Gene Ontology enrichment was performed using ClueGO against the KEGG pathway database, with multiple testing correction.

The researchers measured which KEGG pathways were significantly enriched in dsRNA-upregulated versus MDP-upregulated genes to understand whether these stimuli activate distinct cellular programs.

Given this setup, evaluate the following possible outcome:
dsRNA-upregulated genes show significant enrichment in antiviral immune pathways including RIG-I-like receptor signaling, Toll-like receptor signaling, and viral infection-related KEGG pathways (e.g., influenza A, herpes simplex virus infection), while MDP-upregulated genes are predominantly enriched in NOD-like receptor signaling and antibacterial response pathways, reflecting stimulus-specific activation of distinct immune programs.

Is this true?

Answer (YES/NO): NO